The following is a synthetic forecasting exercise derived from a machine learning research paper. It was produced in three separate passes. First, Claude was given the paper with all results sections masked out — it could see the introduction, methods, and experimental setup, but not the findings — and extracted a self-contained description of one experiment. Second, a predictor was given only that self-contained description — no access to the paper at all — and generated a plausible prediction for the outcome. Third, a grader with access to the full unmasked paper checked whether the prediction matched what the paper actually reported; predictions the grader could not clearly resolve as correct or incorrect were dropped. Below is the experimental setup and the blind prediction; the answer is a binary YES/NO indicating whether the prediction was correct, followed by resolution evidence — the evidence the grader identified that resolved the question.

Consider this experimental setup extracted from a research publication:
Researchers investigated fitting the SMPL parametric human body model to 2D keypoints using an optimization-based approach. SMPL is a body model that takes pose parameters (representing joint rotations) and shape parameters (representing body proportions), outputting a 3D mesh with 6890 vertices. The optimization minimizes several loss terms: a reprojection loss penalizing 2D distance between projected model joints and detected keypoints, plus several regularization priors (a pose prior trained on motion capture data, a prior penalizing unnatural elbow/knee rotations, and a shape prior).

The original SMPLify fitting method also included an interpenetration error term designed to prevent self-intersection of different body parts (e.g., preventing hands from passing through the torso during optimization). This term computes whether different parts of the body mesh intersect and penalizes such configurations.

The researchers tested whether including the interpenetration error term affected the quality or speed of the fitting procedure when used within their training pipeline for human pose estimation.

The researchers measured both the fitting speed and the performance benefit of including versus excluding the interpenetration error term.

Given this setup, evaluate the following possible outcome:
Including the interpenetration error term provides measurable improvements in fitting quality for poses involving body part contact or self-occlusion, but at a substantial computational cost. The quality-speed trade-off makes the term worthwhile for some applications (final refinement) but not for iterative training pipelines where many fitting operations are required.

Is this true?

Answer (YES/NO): NO